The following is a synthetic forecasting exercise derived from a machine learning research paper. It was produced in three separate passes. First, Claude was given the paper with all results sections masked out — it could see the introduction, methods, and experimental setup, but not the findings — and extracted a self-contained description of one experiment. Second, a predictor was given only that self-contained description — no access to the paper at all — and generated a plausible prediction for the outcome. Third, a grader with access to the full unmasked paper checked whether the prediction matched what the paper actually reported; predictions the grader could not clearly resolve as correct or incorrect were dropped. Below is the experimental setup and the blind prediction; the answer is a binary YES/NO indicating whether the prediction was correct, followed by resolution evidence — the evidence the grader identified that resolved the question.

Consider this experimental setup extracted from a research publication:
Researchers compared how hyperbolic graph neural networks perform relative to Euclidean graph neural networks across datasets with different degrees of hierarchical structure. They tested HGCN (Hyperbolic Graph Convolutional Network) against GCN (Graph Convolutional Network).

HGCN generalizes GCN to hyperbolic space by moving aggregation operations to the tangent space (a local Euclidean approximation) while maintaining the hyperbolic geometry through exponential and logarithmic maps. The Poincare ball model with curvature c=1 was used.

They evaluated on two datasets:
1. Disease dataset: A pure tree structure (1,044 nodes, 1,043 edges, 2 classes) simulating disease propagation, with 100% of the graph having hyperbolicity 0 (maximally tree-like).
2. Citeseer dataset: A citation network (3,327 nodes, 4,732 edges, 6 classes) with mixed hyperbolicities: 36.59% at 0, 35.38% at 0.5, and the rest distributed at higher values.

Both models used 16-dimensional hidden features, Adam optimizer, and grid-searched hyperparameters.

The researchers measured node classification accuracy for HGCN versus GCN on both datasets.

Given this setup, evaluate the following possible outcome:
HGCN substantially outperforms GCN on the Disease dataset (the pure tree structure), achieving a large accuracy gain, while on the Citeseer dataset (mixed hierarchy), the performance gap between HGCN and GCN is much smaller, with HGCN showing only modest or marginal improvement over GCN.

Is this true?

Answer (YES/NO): NO